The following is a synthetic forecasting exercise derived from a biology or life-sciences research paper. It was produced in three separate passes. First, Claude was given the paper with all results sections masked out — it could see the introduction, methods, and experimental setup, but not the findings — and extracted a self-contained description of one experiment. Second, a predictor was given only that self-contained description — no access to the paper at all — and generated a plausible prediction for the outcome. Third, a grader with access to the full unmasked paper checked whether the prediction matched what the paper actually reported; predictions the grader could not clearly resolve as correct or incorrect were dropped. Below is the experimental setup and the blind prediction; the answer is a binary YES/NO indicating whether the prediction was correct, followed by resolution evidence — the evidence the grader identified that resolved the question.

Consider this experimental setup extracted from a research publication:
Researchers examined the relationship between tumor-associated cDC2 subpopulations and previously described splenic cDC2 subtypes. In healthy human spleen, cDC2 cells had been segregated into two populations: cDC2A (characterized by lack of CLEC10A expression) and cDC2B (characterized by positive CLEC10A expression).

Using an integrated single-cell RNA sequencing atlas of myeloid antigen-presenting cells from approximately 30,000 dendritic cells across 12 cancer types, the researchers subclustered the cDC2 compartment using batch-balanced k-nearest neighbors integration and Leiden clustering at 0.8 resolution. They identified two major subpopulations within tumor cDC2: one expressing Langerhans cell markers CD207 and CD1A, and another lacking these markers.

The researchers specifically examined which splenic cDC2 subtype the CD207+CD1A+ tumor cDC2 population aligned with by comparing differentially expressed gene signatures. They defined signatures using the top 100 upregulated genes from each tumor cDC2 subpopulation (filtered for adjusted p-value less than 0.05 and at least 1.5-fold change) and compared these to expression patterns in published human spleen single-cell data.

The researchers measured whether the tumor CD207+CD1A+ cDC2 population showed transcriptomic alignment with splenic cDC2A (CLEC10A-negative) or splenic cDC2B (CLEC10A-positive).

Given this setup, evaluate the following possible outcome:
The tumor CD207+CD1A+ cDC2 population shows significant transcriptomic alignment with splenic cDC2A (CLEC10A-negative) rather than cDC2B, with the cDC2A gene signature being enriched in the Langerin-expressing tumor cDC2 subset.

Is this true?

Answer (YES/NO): YES